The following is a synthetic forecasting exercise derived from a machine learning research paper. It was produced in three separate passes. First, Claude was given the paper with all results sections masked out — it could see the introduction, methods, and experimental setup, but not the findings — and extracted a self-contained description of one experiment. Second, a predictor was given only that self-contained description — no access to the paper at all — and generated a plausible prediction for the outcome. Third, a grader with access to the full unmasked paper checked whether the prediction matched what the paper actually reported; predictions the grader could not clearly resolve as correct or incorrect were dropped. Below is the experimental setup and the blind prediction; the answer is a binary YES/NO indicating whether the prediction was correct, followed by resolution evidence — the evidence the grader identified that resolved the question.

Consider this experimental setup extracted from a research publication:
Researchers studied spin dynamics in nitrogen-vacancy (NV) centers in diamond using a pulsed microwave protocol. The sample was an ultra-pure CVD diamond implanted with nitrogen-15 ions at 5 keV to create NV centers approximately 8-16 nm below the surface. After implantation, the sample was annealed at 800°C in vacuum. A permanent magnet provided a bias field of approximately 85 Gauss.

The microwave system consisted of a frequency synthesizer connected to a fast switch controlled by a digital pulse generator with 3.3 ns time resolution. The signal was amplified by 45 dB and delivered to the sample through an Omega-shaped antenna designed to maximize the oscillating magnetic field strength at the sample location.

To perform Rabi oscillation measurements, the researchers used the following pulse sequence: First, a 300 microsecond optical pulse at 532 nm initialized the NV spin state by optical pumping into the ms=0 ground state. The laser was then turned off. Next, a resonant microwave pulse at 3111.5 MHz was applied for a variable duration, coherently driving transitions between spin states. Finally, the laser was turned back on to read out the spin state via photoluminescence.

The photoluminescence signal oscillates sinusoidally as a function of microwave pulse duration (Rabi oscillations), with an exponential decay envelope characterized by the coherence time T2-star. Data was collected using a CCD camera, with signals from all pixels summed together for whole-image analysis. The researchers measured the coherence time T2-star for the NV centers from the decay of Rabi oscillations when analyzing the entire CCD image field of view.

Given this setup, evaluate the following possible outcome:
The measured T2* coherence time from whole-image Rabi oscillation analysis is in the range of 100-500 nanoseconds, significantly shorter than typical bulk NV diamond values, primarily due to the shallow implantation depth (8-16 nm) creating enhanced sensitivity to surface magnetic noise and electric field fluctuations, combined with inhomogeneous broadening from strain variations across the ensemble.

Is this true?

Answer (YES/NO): NO